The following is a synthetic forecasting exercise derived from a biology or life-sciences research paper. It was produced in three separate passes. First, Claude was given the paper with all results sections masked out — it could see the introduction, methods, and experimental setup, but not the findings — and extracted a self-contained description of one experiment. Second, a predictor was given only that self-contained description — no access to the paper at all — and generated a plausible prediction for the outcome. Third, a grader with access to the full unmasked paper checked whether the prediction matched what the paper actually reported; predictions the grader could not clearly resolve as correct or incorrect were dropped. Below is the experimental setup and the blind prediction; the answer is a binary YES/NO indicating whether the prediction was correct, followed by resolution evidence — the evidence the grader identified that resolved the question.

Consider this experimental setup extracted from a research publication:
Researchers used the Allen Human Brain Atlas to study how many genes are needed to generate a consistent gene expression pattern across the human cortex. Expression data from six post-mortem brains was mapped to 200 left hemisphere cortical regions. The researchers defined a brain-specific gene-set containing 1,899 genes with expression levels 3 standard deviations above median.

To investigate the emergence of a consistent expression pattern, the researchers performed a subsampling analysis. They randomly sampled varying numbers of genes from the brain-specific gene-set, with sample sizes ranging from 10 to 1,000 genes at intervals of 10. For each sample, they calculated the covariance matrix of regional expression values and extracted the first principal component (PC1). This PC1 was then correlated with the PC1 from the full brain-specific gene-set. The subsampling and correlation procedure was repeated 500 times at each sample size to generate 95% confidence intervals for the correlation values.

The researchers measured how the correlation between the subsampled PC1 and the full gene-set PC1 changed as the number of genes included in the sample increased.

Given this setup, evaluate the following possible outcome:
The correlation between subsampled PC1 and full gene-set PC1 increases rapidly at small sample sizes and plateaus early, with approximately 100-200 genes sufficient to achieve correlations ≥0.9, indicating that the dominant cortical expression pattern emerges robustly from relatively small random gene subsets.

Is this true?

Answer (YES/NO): YES